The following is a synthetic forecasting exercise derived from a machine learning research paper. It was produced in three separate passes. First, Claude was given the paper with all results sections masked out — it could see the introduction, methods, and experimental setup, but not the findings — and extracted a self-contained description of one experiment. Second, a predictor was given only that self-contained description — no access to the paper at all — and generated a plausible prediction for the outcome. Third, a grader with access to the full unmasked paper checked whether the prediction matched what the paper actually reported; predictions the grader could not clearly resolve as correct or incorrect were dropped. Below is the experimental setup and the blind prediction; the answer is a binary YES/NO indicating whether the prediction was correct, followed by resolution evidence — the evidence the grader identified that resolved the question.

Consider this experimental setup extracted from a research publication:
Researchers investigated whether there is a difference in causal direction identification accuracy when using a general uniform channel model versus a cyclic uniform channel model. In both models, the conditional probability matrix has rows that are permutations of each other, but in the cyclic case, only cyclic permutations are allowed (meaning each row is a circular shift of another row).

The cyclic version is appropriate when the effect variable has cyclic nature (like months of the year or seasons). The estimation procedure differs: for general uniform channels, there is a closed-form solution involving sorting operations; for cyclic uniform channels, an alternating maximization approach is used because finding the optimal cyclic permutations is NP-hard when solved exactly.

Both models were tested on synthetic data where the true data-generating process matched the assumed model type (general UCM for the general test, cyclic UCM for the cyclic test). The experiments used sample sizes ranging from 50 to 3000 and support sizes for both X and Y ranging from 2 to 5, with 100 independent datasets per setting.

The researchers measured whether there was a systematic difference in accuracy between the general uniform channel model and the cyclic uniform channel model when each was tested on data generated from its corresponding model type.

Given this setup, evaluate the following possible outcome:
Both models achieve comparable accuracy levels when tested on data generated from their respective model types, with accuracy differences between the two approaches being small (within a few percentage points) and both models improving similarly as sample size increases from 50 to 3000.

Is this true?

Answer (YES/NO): YES